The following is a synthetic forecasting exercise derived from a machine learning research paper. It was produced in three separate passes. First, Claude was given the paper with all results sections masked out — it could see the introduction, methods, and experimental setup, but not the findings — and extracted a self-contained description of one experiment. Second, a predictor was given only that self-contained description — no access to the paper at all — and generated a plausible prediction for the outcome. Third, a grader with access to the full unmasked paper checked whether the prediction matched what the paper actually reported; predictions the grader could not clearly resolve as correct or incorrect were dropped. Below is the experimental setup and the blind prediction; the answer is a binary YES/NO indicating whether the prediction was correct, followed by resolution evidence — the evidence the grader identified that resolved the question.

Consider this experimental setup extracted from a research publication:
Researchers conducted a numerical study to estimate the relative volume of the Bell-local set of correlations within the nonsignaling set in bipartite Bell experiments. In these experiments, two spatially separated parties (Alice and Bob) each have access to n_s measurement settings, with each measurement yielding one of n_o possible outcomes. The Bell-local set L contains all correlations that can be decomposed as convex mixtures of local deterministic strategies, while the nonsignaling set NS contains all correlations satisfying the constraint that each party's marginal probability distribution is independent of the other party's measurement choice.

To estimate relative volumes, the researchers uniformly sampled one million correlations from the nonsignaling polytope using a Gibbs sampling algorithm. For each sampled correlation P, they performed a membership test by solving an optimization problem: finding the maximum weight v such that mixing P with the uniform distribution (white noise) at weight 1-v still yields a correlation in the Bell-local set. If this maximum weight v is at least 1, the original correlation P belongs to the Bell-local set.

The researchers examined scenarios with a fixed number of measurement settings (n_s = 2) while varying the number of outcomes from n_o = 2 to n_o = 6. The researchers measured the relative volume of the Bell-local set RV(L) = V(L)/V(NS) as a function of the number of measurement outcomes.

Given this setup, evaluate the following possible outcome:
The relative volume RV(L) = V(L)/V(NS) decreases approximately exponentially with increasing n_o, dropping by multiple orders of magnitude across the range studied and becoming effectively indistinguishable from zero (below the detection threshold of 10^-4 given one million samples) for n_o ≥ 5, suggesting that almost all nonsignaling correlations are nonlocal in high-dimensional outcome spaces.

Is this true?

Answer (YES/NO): NO